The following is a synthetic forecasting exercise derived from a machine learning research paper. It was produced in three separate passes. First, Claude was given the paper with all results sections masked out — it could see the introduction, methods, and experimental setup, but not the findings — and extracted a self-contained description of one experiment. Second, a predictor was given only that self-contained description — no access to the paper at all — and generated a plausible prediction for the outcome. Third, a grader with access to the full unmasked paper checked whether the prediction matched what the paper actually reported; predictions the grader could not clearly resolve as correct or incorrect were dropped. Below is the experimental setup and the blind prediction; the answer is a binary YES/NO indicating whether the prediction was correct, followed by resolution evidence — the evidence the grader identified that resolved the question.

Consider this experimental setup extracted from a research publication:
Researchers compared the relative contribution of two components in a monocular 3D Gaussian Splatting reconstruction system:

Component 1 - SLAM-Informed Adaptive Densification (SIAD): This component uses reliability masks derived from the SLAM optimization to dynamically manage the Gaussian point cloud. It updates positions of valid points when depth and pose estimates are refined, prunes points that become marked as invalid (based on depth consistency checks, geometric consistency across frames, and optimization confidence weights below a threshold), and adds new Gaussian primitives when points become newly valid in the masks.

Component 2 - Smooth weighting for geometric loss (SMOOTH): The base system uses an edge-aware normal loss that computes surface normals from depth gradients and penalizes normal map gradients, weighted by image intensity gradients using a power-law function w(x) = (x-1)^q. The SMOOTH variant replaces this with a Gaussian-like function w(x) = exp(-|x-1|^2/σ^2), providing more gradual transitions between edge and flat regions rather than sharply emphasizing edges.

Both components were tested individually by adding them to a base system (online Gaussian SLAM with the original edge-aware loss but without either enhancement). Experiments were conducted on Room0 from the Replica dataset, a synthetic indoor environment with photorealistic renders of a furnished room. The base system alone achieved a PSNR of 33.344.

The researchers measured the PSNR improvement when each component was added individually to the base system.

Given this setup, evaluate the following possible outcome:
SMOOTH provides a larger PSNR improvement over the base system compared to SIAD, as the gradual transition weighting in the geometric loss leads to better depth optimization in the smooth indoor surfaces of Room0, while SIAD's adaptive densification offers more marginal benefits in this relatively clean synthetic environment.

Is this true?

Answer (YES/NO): YES